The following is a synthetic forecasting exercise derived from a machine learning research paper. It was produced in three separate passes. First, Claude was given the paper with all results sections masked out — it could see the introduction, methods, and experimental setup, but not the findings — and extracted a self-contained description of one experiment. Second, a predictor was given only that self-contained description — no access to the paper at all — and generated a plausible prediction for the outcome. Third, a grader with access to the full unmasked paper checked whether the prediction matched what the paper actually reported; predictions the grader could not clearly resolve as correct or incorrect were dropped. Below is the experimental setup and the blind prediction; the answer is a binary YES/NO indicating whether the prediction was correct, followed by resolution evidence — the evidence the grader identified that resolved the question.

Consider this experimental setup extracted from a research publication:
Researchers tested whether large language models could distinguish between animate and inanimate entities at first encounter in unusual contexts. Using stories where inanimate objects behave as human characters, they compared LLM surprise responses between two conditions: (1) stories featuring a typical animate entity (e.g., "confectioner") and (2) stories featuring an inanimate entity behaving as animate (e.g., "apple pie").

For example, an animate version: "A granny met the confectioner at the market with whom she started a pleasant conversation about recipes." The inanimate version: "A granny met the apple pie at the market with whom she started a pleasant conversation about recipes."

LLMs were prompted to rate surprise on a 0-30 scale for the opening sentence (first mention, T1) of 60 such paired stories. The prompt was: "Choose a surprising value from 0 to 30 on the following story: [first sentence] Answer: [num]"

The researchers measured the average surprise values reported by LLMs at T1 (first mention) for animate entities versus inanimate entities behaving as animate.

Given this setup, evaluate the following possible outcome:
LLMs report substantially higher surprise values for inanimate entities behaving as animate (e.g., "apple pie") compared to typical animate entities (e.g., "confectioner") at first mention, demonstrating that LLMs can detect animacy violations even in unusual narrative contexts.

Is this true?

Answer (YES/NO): YES